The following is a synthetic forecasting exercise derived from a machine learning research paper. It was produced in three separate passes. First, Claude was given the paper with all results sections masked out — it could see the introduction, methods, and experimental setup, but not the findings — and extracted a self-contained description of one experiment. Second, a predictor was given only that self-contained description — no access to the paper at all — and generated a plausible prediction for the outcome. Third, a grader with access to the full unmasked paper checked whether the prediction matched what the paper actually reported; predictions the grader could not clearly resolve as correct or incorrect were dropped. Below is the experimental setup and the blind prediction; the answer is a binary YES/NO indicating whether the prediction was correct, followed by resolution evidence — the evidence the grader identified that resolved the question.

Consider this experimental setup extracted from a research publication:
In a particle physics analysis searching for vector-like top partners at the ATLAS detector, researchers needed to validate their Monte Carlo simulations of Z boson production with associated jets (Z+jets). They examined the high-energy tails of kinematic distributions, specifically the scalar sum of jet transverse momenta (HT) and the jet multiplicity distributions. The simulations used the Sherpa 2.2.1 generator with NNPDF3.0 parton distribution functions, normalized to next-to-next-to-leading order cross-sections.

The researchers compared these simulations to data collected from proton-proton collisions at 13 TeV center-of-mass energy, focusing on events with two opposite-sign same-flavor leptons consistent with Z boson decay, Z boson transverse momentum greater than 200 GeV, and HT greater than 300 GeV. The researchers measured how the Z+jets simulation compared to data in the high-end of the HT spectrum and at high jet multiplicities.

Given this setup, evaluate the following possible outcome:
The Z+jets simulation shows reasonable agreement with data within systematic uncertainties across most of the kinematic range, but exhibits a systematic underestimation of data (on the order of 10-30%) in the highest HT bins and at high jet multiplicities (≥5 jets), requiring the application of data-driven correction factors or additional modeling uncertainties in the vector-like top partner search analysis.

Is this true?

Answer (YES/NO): NO